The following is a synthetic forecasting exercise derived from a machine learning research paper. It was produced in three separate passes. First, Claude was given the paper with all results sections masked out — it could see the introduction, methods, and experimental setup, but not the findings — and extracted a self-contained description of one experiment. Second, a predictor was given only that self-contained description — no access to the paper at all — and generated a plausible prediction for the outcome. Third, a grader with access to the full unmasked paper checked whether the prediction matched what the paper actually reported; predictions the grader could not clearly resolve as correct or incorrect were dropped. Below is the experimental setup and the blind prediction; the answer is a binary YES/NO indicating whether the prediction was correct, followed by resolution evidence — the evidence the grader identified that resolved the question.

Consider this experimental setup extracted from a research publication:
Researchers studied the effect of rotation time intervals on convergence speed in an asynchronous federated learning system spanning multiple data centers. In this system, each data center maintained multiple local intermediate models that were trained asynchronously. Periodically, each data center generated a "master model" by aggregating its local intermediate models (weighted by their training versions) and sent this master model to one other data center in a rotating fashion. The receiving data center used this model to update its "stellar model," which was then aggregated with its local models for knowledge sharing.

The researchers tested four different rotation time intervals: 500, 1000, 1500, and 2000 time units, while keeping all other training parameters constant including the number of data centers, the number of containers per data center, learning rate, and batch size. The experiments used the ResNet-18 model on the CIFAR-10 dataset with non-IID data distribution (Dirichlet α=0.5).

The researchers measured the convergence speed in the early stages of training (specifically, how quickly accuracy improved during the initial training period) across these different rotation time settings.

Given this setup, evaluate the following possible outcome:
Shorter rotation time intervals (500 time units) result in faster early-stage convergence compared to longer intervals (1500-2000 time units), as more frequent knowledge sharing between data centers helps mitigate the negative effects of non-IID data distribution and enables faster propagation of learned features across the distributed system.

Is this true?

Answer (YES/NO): YES